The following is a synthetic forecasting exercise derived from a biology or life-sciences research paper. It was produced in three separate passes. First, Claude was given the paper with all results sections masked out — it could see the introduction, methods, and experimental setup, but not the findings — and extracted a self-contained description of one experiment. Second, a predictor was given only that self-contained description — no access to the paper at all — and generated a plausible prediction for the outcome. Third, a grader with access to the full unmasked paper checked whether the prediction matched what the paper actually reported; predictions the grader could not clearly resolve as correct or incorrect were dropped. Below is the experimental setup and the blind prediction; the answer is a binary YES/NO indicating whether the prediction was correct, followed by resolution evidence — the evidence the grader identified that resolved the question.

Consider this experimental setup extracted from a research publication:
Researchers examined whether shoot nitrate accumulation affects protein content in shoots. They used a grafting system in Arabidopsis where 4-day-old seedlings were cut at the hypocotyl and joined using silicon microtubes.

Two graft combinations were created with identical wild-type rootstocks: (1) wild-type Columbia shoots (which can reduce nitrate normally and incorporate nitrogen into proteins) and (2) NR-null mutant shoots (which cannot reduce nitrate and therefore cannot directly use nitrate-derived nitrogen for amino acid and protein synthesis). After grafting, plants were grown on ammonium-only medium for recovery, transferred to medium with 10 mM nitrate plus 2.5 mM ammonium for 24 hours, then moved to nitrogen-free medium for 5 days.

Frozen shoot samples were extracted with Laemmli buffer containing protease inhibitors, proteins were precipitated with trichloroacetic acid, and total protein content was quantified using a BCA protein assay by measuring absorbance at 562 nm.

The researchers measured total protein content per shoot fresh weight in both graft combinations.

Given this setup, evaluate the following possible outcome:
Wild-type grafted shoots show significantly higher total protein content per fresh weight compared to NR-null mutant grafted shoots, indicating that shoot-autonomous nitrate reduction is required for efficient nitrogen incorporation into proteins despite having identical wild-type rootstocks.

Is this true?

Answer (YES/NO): NO